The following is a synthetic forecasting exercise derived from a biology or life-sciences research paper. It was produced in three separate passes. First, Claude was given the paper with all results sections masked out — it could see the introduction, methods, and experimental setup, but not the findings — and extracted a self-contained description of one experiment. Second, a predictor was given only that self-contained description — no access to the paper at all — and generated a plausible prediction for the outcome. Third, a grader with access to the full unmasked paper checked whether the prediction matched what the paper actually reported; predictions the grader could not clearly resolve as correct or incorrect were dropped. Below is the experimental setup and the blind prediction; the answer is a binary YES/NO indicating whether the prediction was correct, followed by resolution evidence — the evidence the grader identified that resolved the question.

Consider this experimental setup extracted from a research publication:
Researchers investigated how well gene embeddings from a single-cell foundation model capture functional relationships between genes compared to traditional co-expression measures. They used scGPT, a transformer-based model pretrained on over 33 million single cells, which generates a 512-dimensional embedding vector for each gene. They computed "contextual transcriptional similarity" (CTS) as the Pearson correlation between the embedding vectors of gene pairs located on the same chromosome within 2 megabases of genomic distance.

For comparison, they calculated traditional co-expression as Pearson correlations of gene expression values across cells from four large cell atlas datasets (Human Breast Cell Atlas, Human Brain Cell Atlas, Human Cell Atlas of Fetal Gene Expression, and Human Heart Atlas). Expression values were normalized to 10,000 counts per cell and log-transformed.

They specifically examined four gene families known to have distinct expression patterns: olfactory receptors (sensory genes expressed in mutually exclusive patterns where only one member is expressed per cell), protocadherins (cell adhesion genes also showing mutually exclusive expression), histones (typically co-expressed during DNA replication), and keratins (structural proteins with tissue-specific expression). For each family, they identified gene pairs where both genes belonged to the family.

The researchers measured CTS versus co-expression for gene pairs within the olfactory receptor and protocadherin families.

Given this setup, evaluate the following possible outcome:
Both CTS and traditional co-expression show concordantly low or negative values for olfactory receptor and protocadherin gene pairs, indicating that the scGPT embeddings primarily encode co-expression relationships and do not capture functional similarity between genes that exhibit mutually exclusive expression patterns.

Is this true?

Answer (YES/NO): NO